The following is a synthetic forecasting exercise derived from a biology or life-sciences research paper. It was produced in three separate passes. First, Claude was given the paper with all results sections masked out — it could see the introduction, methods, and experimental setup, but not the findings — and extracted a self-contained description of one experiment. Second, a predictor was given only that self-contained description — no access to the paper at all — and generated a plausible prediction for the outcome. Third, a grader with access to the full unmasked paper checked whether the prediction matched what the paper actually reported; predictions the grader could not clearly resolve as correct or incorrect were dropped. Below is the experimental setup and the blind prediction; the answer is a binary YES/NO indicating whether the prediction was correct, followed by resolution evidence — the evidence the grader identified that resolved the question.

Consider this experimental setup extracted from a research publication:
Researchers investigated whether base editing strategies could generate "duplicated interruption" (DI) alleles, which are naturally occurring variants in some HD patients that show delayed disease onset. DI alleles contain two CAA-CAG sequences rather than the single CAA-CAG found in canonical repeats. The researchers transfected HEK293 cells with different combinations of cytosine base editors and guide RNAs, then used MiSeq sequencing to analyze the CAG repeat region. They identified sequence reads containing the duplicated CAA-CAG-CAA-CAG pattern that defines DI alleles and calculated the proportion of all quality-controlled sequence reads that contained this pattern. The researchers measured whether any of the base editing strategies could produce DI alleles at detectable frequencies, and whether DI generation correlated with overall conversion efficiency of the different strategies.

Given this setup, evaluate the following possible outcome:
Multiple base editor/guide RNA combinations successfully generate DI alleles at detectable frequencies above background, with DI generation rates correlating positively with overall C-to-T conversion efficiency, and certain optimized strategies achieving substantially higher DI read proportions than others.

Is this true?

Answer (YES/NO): NO